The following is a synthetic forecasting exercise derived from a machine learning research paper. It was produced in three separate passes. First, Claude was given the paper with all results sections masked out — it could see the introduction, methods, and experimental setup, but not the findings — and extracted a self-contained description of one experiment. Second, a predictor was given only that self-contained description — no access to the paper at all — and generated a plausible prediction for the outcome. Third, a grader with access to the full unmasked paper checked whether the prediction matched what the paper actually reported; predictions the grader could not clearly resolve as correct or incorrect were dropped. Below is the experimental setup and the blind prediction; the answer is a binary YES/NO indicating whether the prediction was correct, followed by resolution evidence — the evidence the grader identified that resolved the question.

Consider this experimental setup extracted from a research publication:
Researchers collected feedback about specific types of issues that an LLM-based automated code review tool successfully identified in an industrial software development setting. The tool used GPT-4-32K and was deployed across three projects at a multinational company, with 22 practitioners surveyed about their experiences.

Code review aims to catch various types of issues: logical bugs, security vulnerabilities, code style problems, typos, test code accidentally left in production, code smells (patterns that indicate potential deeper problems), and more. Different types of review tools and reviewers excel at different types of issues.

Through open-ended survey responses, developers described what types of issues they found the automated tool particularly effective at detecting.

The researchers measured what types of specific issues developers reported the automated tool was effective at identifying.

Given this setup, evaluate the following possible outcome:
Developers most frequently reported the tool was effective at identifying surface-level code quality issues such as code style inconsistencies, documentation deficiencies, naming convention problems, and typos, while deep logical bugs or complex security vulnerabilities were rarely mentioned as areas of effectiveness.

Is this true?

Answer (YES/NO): NO